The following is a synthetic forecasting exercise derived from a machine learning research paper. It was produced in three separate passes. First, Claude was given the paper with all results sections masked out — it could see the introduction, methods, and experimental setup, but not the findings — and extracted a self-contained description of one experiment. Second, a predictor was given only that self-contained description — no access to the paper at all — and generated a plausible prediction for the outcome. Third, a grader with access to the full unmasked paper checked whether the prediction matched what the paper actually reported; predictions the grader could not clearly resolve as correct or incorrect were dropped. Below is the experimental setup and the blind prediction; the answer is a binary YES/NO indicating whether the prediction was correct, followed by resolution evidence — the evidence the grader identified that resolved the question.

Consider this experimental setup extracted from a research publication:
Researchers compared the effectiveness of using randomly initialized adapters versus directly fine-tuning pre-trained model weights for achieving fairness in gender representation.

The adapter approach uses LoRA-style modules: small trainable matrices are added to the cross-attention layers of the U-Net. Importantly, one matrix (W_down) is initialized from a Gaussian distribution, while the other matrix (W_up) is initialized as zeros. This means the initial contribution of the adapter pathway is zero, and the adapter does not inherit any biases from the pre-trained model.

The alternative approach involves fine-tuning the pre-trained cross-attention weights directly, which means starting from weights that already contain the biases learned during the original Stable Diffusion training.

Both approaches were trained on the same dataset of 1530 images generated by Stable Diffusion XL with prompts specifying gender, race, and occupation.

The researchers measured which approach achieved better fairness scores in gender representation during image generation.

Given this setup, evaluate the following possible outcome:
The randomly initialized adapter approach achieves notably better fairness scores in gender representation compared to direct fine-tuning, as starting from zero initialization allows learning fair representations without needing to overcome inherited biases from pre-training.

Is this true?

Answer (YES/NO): YES